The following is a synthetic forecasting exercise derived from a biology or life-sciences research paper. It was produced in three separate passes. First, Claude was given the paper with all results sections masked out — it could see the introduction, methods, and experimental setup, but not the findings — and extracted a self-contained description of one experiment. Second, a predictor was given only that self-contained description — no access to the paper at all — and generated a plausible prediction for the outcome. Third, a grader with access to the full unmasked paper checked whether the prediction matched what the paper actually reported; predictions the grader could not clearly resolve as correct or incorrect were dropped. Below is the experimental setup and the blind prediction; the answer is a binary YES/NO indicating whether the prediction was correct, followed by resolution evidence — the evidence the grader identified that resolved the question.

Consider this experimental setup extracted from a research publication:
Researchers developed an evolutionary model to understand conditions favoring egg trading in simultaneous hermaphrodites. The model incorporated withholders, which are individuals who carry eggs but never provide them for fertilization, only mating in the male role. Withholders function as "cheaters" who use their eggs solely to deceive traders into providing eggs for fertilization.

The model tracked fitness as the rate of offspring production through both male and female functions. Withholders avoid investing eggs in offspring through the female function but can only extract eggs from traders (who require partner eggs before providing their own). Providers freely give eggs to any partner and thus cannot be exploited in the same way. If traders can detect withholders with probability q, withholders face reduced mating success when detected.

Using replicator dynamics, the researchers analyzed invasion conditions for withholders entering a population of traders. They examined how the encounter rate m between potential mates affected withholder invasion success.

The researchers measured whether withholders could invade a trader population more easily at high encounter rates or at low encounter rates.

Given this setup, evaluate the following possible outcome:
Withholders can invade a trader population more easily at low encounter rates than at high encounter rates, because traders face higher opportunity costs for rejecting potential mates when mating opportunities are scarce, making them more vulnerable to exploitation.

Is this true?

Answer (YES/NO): NO